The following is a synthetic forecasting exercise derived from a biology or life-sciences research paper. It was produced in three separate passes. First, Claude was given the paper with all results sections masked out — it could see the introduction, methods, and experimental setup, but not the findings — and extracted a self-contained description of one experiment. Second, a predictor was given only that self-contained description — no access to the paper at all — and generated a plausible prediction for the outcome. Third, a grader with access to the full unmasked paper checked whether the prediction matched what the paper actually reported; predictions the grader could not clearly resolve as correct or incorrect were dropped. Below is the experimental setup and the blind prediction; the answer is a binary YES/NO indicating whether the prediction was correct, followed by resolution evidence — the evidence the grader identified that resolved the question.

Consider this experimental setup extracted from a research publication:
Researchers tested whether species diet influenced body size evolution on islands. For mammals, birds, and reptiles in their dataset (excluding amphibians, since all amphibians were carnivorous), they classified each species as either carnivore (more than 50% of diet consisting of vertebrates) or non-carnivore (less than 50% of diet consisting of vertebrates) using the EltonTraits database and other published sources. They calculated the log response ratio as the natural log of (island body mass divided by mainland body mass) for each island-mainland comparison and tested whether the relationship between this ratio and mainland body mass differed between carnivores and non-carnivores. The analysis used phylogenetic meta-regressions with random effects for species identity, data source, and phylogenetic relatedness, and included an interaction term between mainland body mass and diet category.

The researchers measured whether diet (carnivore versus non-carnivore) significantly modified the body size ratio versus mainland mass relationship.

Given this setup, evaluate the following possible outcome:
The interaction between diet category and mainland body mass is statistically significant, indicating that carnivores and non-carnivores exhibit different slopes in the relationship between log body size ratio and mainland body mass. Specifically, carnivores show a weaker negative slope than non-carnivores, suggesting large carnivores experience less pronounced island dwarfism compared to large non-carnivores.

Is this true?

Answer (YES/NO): NO